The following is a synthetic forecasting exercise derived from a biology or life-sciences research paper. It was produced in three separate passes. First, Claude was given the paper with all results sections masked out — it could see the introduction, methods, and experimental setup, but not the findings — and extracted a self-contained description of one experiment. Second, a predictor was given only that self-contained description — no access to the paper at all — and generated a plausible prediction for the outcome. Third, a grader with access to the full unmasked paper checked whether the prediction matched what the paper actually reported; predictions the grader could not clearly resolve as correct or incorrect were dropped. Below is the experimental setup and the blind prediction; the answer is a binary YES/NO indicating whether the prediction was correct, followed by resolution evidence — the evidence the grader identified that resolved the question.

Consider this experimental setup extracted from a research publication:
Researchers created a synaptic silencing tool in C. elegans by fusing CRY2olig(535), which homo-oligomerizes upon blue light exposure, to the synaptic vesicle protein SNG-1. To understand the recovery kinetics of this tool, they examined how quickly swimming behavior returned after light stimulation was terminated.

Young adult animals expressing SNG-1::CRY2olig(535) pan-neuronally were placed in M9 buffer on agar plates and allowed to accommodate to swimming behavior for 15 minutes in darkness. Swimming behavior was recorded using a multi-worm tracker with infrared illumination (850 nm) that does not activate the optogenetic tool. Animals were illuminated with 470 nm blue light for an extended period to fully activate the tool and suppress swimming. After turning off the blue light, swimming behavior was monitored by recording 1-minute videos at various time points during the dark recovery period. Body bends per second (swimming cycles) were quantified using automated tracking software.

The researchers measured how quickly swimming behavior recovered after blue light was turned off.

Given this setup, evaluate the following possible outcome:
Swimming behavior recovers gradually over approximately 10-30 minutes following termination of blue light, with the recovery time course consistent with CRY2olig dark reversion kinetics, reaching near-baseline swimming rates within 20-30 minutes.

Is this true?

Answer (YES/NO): YES